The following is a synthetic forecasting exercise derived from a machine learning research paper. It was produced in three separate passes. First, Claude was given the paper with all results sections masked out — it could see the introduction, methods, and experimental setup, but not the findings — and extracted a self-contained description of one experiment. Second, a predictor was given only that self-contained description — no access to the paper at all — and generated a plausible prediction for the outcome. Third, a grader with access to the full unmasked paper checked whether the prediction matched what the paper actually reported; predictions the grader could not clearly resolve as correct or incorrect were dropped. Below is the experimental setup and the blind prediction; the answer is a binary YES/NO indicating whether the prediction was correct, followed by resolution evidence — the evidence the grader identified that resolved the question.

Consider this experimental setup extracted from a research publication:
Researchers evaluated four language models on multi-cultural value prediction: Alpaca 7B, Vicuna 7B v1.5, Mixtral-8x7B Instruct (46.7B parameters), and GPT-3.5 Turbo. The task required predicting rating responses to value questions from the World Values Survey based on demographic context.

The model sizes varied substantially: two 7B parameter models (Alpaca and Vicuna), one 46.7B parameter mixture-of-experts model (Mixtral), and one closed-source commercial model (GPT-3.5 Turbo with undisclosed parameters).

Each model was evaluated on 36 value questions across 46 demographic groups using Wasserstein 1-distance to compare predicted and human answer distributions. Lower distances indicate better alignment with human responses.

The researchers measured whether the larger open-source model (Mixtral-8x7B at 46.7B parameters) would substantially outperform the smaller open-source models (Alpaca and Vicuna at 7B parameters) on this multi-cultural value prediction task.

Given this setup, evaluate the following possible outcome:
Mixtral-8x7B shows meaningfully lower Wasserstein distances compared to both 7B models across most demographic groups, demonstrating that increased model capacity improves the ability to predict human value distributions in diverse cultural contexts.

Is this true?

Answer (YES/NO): YES